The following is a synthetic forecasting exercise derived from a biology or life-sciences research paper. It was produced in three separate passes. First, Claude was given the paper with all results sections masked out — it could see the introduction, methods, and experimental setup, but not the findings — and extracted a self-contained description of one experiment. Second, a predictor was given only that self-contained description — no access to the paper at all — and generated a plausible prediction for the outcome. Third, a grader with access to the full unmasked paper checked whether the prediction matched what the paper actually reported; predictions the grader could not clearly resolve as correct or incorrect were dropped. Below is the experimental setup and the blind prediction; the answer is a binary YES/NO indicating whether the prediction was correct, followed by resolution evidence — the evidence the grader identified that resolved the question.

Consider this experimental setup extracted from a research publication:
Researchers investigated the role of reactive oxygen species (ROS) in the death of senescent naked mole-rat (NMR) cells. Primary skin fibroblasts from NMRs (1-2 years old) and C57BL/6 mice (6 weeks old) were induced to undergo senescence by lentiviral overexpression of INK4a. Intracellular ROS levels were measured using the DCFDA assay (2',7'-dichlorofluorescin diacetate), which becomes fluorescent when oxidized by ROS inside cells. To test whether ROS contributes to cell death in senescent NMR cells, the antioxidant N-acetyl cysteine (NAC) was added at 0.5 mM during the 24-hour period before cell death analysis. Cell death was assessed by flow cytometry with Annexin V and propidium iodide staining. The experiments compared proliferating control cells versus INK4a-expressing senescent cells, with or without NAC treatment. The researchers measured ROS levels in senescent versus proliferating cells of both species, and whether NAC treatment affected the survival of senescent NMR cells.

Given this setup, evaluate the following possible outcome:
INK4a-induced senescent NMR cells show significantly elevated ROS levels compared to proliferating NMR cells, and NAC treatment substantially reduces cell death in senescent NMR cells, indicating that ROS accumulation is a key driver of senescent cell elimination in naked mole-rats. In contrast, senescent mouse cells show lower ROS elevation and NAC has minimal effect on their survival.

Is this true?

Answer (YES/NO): NO